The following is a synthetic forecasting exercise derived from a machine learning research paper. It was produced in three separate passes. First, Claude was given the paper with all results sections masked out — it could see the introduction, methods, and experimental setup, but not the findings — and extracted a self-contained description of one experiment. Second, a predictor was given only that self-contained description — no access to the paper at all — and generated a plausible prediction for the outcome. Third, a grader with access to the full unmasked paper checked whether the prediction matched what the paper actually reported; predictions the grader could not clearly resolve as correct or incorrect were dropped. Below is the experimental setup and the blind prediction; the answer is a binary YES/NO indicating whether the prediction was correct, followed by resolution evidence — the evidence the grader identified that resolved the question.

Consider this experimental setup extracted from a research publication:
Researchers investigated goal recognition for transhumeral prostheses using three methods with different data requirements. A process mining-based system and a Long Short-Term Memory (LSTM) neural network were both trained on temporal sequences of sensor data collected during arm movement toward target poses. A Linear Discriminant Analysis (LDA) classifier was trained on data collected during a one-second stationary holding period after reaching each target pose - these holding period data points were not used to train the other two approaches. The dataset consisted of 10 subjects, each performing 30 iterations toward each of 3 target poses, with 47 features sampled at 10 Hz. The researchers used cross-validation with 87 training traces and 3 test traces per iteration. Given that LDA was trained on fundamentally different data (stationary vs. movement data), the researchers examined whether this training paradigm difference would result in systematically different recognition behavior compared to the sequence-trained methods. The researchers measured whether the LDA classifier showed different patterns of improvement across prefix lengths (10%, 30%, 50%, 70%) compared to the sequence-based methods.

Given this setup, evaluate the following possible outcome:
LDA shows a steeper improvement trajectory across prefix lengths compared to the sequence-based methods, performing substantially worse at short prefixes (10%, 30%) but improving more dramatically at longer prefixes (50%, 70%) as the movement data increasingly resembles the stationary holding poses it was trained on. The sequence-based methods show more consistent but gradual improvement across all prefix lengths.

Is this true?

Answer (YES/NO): NO